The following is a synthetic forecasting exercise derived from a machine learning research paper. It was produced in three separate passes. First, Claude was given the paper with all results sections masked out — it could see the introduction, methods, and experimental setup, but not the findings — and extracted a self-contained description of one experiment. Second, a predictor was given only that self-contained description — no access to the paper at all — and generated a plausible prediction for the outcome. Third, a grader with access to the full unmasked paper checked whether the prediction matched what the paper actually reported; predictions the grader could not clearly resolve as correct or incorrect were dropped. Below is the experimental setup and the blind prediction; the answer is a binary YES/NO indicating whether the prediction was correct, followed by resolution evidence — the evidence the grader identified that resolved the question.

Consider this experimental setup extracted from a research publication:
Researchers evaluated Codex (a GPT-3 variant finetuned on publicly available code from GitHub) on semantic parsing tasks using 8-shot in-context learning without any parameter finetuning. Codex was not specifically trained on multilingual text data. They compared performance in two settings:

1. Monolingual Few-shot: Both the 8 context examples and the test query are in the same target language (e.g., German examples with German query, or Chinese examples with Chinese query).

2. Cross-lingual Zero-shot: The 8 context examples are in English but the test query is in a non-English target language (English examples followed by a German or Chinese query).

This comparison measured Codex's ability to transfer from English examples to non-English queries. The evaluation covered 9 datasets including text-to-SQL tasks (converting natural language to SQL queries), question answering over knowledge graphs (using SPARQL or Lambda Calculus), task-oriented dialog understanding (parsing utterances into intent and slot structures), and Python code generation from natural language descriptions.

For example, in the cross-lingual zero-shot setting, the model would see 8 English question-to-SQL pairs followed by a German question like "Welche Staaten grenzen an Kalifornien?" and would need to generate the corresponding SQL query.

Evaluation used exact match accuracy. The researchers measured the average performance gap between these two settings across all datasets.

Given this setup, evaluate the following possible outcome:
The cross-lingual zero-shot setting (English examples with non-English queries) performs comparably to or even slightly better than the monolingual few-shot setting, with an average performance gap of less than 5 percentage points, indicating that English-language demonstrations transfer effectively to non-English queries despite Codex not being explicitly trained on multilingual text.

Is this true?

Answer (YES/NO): NO